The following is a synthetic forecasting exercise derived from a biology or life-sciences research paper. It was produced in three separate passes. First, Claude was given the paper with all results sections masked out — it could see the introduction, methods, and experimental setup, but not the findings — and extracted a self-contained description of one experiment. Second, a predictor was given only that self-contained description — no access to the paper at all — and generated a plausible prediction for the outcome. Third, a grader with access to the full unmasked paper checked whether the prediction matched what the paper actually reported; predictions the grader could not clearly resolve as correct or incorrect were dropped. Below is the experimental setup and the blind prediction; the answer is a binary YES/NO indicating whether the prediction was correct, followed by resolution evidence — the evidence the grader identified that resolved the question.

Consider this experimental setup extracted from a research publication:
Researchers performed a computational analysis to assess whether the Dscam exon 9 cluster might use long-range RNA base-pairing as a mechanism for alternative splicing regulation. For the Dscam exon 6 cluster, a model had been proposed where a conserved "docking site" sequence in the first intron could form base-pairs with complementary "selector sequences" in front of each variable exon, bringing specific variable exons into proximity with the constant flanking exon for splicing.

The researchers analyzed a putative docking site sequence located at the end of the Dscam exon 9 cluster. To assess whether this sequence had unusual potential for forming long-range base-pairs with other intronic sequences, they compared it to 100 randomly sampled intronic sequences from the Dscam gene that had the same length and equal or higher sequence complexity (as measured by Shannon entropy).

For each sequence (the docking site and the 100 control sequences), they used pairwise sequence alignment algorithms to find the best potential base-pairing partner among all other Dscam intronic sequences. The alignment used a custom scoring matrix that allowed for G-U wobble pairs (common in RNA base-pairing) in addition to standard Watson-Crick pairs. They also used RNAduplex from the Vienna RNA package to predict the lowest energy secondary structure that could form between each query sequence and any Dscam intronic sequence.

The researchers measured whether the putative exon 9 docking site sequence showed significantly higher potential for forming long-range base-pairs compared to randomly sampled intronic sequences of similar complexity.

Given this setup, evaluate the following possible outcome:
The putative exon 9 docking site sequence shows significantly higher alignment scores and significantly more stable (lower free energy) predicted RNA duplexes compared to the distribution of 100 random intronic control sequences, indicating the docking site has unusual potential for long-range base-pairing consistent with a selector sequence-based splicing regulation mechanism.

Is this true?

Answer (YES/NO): NO